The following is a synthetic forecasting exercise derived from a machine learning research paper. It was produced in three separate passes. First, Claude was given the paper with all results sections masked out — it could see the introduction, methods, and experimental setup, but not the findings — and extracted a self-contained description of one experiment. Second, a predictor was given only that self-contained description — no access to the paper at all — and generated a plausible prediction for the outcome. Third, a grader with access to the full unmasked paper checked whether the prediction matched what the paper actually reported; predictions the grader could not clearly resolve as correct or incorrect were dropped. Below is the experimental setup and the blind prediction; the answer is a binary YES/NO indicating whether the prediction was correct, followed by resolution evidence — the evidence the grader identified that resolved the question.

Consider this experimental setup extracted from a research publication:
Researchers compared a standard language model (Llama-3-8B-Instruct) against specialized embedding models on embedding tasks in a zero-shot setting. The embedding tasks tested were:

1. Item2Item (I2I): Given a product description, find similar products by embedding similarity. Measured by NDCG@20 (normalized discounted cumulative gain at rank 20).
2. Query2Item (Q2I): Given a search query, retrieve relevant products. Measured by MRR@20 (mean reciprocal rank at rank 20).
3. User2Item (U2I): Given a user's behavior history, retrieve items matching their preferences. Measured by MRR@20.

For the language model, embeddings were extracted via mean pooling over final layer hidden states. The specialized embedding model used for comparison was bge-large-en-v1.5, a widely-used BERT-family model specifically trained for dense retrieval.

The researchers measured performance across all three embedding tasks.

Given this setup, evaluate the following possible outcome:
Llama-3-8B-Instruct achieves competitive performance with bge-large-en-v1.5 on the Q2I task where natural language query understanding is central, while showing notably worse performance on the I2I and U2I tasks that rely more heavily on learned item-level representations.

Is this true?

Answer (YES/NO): NO